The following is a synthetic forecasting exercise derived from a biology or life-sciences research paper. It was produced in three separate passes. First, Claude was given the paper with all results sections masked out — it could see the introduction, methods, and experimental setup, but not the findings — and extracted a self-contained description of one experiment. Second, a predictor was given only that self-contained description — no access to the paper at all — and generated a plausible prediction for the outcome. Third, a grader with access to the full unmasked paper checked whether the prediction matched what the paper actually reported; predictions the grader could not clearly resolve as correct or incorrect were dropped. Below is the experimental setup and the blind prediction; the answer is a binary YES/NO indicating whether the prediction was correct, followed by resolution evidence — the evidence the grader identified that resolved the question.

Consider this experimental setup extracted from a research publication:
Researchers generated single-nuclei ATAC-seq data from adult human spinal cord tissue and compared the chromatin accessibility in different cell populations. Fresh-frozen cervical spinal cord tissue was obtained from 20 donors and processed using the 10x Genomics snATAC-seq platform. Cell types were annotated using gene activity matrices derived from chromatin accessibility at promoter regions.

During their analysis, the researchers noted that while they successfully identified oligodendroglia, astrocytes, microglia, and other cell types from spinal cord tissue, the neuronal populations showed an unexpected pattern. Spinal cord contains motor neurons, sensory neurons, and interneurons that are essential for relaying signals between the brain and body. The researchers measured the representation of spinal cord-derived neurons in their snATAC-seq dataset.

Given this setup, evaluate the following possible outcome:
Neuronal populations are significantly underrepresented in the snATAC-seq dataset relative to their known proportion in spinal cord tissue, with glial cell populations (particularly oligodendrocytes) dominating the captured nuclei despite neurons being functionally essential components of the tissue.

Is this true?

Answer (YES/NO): YES